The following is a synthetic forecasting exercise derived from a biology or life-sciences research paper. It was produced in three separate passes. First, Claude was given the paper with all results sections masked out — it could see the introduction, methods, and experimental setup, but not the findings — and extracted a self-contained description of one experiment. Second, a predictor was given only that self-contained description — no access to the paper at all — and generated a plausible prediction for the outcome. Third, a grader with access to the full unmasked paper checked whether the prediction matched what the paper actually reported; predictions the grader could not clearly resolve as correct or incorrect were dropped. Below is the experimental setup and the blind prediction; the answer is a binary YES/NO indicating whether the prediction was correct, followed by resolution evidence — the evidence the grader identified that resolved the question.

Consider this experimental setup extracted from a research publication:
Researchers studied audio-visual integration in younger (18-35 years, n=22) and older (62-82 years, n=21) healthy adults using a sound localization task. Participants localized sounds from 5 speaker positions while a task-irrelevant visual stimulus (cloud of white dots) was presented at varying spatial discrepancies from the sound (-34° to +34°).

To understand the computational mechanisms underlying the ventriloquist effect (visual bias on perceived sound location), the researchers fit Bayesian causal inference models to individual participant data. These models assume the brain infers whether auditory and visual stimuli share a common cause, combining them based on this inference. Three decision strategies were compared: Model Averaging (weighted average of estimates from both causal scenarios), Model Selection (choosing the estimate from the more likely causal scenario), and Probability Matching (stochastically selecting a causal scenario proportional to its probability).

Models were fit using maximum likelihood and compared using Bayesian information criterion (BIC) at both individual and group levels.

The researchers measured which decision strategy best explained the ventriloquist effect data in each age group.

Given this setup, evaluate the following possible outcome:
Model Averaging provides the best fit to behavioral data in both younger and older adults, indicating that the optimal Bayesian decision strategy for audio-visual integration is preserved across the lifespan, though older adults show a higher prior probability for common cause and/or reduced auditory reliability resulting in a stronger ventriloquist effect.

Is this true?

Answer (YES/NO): NO